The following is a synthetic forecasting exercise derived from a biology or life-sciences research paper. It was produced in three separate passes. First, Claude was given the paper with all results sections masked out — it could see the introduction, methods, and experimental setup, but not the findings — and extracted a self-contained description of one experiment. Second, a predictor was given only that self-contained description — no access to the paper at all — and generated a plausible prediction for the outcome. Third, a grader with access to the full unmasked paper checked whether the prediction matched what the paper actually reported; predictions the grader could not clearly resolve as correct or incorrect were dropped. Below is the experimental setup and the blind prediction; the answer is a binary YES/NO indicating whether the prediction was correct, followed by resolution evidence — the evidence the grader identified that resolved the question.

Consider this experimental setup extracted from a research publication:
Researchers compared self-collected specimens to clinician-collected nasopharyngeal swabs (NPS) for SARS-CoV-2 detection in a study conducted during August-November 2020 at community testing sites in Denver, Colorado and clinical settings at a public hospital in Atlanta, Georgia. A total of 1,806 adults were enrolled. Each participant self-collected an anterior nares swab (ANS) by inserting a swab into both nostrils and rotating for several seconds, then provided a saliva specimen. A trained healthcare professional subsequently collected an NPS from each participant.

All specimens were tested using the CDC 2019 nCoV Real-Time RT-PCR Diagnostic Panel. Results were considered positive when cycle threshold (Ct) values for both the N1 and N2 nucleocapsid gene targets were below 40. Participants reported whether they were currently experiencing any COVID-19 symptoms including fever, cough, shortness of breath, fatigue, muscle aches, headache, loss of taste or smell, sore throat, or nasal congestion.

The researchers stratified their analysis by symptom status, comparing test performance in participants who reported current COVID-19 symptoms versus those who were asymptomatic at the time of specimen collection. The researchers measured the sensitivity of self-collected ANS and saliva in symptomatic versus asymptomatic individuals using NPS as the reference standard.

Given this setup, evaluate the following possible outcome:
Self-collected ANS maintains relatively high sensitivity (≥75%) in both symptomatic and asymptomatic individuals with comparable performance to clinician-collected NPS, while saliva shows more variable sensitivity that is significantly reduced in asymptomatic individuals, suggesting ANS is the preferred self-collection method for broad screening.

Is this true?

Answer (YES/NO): NO